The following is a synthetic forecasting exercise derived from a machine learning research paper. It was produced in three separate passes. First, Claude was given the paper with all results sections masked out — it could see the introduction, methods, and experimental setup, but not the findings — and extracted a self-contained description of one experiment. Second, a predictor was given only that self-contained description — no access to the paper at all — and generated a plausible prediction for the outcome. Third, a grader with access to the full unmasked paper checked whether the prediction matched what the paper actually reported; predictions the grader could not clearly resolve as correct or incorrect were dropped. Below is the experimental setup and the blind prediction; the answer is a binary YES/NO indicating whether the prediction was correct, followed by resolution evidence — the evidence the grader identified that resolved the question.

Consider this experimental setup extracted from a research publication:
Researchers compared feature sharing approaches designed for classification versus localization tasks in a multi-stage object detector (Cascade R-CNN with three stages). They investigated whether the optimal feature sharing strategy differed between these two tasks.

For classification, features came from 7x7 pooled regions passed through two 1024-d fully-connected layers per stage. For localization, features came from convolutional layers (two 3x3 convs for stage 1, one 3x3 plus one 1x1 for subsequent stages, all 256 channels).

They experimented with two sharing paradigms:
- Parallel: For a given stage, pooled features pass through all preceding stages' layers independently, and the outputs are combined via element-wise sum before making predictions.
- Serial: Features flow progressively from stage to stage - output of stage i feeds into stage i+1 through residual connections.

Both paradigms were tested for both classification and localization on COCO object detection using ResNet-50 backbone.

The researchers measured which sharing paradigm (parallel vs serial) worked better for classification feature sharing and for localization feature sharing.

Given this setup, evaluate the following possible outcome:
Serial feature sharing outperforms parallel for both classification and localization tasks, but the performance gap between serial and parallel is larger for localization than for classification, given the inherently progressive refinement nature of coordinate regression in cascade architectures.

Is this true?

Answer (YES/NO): NO